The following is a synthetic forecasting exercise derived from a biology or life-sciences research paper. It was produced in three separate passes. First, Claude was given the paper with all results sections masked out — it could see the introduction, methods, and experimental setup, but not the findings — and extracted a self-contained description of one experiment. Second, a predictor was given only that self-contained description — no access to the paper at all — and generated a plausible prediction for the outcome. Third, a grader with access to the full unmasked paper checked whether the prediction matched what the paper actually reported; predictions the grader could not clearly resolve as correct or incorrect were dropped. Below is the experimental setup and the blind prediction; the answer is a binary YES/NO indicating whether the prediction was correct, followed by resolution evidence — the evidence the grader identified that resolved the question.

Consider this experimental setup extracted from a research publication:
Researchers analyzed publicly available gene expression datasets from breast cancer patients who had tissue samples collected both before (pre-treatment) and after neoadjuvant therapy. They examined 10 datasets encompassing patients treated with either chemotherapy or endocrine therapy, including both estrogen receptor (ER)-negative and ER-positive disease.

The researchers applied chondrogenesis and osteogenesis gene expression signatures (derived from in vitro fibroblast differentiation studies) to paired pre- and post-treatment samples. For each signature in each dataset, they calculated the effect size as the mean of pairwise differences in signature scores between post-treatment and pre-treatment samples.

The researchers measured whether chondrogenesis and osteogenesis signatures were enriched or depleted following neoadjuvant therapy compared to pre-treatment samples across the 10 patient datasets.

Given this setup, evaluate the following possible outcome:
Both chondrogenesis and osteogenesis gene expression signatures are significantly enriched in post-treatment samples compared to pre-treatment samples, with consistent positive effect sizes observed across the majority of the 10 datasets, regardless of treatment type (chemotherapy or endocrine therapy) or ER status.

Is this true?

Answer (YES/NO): YES